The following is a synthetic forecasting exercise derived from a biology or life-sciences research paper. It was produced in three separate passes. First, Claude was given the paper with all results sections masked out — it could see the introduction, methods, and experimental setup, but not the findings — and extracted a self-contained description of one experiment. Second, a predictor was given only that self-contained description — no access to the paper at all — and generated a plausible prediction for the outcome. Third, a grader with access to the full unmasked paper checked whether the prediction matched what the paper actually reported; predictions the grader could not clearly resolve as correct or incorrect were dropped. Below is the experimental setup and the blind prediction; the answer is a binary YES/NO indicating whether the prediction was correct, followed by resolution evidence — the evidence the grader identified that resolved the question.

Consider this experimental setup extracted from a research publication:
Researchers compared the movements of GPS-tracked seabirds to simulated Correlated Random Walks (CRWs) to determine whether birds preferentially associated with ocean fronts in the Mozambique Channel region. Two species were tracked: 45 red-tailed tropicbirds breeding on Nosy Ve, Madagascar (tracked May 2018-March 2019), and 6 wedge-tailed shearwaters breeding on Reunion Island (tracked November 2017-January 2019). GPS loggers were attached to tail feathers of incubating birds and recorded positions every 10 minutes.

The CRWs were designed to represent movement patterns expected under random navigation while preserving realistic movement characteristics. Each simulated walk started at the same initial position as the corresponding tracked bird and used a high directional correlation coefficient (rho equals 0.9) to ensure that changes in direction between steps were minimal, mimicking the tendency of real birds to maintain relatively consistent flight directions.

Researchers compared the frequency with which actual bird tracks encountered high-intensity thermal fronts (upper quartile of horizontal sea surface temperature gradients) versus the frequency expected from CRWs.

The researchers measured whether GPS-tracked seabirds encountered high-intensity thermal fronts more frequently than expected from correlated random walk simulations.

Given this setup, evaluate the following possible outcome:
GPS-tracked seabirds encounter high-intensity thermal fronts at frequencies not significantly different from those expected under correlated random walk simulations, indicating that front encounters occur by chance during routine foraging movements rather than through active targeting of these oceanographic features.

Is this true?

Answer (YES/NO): NO